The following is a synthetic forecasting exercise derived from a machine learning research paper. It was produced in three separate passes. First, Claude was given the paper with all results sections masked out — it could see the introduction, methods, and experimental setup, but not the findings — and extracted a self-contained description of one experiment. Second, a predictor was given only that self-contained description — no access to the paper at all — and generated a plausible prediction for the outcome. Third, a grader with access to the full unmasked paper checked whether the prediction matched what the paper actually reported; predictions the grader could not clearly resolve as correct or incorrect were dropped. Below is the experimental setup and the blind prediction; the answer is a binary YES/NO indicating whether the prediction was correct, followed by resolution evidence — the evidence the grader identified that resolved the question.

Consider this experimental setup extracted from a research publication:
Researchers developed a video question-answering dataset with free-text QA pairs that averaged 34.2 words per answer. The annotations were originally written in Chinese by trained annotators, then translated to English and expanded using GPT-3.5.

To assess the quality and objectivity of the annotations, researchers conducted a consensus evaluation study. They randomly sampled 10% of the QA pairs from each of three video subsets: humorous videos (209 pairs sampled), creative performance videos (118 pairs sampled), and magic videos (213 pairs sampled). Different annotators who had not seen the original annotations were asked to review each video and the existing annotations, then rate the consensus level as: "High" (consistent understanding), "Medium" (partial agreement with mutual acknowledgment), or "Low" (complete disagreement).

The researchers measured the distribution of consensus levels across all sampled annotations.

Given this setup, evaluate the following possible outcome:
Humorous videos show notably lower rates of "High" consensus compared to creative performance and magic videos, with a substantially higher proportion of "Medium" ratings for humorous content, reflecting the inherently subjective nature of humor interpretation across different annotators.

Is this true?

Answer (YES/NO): NO